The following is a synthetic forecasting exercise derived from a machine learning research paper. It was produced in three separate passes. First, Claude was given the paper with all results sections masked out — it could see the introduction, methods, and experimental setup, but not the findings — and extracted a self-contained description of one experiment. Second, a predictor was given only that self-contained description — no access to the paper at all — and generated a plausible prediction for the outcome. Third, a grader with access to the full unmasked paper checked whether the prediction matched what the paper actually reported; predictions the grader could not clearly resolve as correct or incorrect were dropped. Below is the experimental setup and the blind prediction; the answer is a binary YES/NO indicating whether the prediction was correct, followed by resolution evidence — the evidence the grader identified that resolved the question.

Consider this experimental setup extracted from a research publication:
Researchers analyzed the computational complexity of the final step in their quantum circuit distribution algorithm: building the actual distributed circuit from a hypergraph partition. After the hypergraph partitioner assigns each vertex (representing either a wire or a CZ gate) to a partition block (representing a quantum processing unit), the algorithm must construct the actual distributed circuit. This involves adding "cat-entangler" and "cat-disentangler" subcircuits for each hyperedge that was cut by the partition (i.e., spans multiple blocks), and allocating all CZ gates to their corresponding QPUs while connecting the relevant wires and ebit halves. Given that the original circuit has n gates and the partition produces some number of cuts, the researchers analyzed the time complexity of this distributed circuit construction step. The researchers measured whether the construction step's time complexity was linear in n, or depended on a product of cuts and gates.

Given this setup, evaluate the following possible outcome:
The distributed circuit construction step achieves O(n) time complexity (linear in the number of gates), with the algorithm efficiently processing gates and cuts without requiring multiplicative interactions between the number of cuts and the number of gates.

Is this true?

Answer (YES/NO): YES